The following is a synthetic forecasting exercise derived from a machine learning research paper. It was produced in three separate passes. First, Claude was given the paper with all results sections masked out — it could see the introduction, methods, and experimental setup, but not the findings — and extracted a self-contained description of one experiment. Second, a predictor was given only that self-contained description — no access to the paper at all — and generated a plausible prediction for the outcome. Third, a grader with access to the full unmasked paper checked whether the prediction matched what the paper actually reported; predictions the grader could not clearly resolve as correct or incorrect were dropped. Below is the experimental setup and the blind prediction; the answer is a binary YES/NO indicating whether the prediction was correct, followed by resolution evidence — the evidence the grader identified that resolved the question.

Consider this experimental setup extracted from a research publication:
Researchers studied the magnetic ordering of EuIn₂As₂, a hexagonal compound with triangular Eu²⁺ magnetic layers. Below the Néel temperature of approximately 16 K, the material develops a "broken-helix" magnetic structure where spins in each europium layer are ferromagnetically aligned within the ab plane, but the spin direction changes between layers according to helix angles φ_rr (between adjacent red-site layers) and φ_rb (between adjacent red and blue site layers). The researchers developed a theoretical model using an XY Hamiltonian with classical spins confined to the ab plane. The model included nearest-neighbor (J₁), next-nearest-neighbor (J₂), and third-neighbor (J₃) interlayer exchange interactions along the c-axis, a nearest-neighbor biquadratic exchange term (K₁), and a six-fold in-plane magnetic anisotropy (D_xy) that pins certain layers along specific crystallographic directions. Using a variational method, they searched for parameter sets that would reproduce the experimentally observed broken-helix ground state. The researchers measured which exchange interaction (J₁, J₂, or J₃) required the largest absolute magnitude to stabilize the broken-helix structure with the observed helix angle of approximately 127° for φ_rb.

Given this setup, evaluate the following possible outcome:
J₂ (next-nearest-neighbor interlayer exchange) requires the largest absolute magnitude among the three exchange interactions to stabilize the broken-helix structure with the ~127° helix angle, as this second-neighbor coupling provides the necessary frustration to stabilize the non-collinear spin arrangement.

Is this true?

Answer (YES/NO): NO